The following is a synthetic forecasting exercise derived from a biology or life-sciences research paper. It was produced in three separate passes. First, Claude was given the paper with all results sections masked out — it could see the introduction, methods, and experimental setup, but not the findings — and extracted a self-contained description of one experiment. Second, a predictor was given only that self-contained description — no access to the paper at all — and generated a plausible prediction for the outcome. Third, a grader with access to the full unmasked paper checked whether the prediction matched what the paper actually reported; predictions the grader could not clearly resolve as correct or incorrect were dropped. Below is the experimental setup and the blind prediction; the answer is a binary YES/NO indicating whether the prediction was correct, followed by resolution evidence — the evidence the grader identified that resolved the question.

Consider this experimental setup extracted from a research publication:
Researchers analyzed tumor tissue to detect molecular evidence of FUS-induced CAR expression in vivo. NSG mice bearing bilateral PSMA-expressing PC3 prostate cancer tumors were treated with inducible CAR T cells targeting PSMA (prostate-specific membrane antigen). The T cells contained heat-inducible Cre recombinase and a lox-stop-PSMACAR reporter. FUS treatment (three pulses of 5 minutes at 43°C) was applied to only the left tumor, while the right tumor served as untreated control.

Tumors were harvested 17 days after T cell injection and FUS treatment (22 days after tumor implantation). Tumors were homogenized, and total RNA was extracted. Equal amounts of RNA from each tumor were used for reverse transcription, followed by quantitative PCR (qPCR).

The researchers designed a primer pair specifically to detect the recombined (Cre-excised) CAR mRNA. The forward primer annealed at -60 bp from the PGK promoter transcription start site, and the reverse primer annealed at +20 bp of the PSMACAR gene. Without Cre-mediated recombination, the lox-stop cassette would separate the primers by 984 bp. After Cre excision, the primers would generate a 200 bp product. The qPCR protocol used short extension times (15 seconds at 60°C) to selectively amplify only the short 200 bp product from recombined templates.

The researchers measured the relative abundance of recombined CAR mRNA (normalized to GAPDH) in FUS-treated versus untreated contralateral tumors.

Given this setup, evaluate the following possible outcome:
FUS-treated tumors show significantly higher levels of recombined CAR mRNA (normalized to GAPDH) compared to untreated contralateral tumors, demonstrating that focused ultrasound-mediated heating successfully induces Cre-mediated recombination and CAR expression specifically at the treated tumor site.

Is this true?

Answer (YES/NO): YES